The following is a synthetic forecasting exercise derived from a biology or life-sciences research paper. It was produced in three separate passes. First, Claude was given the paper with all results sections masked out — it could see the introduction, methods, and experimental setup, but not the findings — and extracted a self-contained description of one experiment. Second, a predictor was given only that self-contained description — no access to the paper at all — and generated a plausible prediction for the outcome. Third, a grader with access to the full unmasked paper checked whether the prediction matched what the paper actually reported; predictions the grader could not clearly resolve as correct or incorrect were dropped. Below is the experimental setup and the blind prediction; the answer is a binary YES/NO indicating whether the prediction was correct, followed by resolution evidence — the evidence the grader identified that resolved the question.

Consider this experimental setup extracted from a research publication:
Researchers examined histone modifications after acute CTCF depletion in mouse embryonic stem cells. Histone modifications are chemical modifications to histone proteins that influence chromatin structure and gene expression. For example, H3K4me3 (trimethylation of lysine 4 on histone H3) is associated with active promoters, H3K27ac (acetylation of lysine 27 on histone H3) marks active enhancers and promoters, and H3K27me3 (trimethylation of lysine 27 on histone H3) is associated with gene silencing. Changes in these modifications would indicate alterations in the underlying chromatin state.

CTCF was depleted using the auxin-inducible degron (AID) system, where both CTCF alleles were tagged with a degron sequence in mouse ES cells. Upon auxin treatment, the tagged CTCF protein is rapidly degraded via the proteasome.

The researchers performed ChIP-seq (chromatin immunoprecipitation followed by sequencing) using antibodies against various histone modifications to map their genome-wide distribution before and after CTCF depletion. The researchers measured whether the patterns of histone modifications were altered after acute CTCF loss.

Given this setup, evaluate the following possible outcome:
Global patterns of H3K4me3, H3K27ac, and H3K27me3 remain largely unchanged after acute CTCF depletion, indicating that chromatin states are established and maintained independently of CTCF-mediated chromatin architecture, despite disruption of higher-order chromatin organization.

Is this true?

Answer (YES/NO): NO